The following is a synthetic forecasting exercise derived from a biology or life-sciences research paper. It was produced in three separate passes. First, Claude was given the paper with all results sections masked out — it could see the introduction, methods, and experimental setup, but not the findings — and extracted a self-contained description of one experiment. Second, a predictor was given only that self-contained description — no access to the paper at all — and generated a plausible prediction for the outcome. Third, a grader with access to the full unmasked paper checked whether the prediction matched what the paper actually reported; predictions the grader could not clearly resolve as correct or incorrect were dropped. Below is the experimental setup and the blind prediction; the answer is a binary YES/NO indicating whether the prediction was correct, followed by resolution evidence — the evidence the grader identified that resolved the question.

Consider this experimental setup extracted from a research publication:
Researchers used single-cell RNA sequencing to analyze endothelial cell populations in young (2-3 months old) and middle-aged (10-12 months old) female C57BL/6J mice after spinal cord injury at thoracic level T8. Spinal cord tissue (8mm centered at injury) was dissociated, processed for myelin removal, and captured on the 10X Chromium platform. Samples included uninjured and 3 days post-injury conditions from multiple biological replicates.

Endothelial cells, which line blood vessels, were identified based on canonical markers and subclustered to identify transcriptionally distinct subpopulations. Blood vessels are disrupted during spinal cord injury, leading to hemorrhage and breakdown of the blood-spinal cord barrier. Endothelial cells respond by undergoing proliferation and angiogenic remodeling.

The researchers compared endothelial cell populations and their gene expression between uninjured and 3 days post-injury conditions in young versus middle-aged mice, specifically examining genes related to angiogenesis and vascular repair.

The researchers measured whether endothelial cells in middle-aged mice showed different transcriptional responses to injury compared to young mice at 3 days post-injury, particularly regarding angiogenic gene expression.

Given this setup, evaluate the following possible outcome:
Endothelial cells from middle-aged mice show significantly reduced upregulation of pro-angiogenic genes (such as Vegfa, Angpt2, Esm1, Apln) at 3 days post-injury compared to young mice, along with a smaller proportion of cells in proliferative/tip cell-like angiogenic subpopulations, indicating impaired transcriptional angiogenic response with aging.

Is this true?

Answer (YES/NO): NO